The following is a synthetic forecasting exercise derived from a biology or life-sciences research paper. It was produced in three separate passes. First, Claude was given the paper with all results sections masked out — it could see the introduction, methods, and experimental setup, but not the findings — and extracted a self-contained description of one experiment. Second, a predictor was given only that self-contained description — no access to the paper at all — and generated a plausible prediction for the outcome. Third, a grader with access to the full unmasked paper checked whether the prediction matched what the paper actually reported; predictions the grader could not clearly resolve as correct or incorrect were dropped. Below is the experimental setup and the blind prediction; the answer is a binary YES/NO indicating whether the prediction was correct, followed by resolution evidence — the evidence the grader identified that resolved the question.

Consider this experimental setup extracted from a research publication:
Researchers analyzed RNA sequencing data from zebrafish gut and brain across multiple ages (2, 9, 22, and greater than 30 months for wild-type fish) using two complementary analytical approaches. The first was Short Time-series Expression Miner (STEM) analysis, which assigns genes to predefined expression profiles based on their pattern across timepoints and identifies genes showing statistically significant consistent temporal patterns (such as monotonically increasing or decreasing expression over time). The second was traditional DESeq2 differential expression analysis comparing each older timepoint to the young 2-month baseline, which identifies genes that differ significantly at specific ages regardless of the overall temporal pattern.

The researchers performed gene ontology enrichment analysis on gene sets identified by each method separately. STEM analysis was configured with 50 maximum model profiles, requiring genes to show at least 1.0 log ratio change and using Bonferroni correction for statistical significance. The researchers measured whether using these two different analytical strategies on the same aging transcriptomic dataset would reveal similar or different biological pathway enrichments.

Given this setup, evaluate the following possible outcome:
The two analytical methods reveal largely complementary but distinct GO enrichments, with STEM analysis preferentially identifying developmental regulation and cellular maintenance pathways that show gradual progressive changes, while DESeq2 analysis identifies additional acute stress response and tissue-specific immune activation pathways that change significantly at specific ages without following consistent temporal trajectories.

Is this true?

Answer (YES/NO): NO